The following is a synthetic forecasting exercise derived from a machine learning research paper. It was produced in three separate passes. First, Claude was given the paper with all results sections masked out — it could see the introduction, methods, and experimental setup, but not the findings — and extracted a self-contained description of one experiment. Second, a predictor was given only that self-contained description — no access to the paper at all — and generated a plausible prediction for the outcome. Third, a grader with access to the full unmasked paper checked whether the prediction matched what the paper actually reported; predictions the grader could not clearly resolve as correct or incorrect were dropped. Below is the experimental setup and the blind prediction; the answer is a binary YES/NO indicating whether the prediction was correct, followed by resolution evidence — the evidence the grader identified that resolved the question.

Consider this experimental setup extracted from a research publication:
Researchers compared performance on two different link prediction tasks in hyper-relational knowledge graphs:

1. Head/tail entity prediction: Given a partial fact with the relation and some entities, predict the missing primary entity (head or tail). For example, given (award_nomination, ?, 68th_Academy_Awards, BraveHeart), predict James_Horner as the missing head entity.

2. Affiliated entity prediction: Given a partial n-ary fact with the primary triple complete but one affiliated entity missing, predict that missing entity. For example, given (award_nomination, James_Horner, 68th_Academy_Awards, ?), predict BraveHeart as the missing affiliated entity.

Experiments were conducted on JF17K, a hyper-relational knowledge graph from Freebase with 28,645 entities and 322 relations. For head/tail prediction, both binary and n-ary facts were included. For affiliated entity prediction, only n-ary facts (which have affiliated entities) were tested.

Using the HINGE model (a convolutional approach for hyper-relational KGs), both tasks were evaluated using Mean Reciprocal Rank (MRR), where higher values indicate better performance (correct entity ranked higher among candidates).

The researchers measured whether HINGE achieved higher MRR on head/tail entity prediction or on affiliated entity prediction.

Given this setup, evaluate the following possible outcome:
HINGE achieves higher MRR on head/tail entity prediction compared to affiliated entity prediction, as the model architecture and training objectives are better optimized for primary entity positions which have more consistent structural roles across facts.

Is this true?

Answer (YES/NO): NO